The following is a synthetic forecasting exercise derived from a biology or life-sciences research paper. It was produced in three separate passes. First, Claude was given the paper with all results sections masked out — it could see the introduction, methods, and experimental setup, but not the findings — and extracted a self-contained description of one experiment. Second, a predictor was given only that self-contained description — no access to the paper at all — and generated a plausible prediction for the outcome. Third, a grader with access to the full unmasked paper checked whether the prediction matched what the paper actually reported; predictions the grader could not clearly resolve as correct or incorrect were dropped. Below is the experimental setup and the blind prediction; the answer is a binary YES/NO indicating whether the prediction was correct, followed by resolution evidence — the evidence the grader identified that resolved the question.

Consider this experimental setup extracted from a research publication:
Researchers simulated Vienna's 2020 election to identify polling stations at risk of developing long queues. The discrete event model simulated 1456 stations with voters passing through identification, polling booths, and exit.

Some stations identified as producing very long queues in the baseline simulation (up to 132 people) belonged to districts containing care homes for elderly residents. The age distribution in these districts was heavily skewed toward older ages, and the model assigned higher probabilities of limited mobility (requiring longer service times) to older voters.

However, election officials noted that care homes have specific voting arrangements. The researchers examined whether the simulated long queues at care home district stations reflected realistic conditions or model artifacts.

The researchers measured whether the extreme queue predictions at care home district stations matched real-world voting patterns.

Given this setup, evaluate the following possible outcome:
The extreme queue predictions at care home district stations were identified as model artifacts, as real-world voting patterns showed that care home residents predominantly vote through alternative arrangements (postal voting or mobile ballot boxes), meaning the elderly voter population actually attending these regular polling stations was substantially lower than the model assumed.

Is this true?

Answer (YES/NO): YES